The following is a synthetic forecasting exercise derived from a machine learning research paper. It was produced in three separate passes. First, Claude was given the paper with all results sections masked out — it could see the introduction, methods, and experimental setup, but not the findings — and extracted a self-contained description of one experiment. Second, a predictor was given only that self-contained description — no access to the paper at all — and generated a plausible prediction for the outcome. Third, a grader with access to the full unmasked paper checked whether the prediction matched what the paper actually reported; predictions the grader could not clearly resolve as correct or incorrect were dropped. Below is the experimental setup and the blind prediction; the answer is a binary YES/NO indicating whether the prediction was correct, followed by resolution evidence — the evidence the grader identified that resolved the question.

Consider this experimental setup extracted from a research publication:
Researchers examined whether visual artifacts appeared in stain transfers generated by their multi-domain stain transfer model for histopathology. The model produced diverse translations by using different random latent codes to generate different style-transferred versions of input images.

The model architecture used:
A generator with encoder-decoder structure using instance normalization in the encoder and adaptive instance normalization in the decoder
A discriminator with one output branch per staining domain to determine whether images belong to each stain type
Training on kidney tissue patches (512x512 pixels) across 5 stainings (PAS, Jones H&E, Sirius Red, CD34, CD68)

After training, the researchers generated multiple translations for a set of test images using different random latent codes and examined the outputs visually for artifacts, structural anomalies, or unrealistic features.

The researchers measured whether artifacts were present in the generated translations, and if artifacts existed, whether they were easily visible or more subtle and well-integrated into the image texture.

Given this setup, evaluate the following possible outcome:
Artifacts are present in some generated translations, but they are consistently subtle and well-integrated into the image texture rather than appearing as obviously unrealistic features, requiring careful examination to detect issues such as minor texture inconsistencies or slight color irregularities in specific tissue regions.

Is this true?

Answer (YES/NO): YES